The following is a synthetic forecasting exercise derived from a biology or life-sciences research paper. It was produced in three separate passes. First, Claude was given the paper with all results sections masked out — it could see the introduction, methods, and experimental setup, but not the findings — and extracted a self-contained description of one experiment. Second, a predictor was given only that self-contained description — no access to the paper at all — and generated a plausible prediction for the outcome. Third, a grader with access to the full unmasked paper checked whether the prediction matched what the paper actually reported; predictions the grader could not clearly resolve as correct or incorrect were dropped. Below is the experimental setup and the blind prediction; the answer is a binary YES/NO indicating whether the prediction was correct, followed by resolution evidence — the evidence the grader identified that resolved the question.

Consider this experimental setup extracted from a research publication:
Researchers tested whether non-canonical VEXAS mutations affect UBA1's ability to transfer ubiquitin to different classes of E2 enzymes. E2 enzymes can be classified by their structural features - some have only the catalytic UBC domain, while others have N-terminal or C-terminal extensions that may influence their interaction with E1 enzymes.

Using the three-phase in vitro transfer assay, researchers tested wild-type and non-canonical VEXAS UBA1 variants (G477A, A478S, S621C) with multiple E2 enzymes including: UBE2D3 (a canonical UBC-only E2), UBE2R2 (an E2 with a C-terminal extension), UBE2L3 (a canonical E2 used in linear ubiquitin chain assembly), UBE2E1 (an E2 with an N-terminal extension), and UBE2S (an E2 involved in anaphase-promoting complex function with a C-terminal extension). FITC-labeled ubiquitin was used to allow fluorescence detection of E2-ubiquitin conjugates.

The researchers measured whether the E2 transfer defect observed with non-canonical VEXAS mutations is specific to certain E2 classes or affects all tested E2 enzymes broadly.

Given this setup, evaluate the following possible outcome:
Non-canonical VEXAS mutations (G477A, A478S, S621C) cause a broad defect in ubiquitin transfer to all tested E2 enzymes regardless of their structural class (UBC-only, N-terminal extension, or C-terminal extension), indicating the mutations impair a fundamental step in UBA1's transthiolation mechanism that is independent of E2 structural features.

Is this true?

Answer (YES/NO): YES